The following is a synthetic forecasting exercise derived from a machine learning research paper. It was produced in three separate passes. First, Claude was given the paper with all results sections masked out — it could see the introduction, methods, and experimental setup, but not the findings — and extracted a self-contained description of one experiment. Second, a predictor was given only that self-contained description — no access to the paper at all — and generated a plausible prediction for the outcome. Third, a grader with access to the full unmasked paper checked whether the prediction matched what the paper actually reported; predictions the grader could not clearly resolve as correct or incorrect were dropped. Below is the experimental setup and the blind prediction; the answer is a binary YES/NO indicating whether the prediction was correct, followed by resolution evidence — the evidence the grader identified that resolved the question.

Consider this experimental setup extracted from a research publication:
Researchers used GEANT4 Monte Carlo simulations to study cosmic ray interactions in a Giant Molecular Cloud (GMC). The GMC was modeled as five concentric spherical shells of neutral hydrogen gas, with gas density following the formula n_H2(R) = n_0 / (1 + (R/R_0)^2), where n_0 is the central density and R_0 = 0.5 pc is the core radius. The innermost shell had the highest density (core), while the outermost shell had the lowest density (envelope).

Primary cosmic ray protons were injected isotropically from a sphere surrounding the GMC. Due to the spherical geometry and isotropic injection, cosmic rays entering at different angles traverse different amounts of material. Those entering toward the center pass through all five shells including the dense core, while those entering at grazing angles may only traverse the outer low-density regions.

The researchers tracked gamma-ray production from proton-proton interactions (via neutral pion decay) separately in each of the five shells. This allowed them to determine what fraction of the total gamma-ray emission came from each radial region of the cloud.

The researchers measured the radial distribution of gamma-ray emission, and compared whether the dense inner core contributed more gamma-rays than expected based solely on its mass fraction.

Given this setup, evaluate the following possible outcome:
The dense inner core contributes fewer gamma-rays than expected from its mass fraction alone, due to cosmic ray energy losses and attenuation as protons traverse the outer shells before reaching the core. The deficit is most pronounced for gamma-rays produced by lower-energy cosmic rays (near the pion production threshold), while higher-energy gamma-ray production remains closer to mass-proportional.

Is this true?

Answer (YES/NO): NO